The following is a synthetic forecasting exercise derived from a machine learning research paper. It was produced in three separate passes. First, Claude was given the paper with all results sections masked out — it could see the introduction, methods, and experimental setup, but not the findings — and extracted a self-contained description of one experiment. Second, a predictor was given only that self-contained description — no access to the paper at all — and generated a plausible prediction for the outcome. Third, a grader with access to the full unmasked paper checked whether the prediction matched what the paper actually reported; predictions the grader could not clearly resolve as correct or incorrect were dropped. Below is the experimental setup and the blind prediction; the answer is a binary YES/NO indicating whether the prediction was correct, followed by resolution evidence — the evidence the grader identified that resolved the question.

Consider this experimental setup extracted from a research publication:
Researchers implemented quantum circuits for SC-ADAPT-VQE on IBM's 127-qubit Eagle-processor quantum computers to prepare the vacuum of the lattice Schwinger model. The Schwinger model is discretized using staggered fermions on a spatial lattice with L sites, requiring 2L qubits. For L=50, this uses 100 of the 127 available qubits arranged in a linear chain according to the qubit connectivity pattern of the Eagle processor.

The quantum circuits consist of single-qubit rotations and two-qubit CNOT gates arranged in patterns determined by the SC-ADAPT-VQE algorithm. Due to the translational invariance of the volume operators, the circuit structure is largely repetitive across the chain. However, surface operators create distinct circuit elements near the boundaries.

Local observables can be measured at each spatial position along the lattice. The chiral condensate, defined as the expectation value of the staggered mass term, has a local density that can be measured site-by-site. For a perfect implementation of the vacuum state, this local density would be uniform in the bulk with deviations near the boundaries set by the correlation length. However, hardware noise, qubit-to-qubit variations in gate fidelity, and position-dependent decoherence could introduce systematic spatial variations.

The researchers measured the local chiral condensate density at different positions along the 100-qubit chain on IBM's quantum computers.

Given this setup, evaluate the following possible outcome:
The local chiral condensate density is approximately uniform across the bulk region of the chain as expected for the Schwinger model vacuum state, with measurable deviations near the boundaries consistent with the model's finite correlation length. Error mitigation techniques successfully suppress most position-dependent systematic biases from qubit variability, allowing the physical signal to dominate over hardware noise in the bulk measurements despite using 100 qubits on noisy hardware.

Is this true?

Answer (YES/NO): YES